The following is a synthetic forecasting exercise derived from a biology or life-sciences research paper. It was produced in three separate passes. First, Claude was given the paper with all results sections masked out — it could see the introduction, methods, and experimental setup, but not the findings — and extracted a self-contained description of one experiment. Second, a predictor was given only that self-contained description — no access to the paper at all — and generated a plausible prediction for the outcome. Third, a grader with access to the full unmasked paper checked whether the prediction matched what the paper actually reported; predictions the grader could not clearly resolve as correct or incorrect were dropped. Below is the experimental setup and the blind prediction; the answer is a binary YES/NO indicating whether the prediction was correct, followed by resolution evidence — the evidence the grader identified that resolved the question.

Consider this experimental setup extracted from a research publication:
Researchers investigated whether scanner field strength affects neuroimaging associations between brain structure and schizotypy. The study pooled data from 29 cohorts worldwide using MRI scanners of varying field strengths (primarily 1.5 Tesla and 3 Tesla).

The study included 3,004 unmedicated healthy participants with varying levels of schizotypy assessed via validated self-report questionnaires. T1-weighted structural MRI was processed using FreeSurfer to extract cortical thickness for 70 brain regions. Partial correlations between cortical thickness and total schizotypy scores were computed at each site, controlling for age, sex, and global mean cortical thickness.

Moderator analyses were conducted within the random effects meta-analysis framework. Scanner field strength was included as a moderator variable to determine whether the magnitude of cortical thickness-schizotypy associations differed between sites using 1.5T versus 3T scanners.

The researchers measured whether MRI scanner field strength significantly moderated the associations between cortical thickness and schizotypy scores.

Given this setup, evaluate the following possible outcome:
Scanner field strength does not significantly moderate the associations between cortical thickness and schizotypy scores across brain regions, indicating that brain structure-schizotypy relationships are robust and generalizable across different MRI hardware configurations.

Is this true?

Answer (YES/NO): YES